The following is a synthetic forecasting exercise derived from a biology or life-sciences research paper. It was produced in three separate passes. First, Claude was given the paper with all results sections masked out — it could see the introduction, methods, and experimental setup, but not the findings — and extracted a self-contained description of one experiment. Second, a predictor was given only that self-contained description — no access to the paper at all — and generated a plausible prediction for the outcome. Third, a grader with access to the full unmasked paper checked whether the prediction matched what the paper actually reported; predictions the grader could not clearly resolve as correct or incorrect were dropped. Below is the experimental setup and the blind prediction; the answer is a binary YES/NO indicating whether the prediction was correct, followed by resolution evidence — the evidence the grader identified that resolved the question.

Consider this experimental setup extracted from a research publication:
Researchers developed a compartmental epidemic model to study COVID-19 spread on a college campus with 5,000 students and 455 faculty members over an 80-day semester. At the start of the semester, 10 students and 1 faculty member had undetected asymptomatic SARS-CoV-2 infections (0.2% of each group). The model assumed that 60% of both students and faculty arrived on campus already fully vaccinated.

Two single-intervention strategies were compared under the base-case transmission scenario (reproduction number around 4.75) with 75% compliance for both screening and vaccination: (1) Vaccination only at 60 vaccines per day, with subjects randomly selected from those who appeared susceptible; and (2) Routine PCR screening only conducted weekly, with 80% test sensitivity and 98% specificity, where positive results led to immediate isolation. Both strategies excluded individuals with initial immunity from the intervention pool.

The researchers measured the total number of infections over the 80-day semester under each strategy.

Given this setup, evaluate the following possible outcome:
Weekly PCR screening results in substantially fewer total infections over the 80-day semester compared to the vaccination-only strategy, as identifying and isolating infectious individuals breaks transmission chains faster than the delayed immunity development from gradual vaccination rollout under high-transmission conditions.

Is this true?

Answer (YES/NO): NO